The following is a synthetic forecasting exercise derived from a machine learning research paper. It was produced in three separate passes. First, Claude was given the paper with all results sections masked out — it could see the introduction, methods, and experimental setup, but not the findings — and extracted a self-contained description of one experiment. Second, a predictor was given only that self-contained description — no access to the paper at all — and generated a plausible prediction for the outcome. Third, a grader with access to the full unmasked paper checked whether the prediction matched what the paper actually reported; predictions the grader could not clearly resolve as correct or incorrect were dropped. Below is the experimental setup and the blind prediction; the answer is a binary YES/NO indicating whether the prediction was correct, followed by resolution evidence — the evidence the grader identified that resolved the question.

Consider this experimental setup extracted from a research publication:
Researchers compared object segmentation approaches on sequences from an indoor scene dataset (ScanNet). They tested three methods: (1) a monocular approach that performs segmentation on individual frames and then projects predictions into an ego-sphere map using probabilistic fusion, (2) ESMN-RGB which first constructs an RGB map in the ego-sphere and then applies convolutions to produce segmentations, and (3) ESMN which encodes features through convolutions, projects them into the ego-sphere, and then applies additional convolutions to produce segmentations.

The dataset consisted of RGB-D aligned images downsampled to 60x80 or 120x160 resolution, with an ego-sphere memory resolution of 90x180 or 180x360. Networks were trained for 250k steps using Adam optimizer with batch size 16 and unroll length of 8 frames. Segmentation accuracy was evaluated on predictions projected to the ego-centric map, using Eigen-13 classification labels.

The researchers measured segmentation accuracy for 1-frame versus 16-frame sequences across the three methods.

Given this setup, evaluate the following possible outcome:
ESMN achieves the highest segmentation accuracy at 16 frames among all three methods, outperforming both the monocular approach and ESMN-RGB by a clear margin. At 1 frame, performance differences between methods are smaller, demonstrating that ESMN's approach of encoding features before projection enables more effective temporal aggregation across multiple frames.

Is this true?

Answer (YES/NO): YES